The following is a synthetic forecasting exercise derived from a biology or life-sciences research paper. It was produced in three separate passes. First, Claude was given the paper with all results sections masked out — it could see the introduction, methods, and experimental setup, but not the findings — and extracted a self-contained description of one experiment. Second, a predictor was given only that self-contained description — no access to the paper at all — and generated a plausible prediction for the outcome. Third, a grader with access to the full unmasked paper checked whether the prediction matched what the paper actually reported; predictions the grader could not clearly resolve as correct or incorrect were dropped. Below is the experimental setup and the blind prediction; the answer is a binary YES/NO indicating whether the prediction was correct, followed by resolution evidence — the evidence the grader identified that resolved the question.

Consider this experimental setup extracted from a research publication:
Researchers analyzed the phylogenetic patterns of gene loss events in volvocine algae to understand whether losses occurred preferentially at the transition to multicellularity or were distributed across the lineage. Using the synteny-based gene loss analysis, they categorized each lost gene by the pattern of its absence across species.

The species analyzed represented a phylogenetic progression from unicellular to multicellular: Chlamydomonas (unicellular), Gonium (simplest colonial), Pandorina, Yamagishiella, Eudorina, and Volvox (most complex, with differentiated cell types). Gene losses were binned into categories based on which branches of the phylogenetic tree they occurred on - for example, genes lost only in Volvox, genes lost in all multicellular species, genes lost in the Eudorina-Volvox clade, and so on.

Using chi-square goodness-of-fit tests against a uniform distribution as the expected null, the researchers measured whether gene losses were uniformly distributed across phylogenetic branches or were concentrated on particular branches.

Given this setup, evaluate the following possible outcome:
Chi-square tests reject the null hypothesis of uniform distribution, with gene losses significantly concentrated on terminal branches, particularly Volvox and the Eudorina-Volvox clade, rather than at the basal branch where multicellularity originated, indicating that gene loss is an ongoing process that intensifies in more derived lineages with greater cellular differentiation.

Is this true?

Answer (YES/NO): NO